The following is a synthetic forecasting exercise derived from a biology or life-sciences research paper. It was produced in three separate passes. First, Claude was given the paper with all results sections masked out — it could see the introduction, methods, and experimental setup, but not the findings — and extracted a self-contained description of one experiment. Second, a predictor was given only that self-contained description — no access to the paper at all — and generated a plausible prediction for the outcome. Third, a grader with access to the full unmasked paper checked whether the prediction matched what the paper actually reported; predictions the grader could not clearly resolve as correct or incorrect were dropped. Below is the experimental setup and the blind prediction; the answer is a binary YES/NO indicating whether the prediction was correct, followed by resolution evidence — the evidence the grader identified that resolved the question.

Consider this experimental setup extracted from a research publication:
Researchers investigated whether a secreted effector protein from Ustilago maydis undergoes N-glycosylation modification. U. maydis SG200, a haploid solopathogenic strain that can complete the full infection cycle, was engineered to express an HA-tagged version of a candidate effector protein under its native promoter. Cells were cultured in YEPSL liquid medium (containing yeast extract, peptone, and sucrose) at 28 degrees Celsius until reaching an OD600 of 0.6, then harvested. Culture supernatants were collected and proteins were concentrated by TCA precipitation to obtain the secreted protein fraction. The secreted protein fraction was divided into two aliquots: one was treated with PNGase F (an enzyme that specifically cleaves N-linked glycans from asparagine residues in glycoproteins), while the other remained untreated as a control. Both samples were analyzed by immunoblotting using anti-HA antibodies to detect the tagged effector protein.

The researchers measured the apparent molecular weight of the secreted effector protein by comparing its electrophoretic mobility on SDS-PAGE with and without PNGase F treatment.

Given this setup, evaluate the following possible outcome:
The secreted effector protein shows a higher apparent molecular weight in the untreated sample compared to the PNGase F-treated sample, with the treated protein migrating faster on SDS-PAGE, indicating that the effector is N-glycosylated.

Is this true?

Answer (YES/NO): YES